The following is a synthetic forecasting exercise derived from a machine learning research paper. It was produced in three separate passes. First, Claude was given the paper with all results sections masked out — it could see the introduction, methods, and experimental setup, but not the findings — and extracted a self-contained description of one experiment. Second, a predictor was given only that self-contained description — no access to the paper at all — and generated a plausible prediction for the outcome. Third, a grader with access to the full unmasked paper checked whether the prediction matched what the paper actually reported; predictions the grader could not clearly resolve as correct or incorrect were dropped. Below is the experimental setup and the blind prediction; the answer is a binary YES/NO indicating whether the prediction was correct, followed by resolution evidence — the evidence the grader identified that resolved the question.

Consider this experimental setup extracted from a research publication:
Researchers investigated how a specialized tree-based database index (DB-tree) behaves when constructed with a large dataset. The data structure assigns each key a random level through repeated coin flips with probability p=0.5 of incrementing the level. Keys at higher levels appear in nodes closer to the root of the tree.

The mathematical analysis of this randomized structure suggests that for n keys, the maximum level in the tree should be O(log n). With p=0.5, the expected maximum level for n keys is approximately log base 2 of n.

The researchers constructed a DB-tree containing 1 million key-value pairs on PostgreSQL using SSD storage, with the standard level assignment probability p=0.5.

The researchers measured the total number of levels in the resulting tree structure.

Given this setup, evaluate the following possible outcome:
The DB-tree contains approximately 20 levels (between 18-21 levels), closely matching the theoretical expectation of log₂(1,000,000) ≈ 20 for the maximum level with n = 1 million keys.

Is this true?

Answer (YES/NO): NO